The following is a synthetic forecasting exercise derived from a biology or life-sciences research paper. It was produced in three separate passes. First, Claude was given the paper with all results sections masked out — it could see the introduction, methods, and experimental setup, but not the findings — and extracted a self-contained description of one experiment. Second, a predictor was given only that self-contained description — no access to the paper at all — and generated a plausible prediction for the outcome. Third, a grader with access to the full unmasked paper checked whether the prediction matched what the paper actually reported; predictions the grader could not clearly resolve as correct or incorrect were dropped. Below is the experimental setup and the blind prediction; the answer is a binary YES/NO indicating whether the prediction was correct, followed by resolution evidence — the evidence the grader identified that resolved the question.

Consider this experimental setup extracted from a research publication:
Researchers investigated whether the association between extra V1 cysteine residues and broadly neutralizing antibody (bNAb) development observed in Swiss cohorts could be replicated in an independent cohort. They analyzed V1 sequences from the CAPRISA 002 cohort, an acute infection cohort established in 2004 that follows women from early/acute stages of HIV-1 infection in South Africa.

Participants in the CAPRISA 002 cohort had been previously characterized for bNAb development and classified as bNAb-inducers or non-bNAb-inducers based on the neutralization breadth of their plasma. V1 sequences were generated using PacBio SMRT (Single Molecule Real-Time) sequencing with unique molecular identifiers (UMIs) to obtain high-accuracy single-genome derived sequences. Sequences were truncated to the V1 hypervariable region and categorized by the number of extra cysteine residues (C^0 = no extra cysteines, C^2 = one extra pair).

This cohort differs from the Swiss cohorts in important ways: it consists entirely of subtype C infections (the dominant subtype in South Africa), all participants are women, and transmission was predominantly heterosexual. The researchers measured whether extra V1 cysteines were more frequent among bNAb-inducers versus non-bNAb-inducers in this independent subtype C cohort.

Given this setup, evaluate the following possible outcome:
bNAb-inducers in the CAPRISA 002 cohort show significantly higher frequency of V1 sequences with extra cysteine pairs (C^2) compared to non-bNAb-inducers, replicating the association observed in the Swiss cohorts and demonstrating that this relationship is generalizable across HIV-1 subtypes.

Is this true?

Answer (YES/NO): NO